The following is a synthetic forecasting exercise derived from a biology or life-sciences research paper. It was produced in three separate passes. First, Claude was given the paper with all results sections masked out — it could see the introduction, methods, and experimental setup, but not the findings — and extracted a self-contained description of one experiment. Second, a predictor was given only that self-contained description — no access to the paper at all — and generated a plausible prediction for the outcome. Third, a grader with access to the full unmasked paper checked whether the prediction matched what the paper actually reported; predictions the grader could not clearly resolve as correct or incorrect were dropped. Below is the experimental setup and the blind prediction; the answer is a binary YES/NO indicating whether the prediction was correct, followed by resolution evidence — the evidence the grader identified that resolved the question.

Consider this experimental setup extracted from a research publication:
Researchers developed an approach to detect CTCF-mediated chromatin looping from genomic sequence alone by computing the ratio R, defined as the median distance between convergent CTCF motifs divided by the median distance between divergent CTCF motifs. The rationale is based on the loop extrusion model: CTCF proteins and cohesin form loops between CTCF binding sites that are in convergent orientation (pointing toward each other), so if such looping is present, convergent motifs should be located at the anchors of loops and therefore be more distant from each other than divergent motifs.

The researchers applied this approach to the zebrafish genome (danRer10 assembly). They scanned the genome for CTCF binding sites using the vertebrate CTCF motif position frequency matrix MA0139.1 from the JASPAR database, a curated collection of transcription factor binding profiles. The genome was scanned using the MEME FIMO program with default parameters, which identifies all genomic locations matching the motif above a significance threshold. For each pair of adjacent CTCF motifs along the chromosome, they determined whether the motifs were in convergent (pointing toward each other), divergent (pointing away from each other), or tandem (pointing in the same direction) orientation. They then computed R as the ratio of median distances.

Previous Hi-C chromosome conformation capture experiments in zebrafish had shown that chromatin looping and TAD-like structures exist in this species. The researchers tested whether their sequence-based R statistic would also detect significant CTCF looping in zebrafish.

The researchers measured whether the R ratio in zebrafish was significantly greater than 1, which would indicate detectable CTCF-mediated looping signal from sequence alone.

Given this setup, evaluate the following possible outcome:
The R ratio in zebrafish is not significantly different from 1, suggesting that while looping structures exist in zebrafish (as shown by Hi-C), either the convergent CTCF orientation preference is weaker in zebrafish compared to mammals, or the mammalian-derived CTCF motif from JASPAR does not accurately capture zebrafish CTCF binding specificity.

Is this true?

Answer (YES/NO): YES